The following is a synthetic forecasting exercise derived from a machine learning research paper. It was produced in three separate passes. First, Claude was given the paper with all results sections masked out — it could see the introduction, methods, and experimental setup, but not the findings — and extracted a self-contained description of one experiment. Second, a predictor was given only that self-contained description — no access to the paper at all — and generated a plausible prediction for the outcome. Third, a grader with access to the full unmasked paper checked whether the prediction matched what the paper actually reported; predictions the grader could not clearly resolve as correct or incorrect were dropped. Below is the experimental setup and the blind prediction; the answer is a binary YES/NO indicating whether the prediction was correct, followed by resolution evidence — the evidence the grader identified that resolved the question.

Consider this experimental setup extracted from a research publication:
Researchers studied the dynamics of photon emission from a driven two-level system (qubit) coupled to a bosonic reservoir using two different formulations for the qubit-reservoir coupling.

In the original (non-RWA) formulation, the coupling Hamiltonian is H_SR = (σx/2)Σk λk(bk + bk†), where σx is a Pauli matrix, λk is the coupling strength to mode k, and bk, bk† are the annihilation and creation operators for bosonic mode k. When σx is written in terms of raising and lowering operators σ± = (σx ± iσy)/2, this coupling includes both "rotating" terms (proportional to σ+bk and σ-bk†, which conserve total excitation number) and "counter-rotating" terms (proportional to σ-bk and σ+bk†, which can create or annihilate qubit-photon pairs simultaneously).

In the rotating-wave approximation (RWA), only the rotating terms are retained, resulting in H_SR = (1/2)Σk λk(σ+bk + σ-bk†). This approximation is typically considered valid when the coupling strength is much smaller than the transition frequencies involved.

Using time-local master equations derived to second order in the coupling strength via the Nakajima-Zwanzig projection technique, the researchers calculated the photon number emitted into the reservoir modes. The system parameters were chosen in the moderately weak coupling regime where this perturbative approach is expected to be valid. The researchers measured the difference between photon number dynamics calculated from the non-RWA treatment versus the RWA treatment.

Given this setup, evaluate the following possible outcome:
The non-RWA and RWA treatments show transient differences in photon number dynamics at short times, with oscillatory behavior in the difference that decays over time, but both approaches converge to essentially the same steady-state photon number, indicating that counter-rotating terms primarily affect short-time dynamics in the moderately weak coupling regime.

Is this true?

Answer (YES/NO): NO